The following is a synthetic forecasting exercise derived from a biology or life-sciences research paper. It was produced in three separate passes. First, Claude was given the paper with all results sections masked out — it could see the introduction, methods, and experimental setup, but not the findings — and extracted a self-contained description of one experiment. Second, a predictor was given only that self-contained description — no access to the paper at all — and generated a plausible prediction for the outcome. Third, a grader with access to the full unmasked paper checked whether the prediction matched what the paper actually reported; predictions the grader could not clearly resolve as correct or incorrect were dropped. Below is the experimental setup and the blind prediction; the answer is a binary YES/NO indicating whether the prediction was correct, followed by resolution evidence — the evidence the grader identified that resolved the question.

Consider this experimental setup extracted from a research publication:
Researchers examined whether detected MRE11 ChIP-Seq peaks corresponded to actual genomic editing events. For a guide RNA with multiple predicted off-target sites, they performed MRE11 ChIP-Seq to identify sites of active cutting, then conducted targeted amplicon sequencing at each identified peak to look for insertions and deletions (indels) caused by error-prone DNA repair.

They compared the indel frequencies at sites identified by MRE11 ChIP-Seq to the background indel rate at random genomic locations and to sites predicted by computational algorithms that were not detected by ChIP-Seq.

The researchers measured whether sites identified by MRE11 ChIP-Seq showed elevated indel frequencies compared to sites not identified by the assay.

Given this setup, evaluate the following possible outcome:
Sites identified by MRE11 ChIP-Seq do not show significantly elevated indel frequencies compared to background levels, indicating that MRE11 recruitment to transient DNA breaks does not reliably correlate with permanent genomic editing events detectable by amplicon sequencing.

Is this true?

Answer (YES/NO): NO